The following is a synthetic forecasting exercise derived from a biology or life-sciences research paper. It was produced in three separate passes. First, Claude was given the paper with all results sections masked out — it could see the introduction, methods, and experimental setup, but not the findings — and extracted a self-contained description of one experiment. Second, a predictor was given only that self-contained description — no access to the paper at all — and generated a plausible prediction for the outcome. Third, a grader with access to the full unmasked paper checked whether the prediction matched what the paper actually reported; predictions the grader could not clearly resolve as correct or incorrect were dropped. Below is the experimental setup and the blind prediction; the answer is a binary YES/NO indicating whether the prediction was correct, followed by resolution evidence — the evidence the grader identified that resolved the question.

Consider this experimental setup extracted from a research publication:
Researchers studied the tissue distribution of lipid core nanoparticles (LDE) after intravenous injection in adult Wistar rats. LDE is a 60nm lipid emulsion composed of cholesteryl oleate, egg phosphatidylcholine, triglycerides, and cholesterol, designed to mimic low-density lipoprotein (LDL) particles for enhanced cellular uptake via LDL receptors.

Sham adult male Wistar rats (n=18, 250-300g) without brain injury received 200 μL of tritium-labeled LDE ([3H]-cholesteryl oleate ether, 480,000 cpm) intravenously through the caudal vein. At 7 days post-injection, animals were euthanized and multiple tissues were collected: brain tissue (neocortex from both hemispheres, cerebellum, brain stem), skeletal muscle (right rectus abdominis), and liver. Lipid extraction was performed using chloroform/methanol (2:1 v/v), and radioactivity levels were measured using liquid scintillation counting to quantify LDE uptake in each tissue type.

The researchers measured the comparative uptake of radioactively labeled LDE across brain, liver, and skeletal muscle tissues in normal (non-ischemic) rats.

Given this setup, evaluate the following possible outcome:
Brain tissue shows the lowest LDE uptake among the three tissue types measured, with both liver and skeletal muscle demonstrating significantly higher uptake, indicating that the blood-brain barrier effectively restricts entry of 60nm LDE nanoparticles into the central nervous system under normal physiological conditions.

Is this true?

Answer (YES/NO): NO